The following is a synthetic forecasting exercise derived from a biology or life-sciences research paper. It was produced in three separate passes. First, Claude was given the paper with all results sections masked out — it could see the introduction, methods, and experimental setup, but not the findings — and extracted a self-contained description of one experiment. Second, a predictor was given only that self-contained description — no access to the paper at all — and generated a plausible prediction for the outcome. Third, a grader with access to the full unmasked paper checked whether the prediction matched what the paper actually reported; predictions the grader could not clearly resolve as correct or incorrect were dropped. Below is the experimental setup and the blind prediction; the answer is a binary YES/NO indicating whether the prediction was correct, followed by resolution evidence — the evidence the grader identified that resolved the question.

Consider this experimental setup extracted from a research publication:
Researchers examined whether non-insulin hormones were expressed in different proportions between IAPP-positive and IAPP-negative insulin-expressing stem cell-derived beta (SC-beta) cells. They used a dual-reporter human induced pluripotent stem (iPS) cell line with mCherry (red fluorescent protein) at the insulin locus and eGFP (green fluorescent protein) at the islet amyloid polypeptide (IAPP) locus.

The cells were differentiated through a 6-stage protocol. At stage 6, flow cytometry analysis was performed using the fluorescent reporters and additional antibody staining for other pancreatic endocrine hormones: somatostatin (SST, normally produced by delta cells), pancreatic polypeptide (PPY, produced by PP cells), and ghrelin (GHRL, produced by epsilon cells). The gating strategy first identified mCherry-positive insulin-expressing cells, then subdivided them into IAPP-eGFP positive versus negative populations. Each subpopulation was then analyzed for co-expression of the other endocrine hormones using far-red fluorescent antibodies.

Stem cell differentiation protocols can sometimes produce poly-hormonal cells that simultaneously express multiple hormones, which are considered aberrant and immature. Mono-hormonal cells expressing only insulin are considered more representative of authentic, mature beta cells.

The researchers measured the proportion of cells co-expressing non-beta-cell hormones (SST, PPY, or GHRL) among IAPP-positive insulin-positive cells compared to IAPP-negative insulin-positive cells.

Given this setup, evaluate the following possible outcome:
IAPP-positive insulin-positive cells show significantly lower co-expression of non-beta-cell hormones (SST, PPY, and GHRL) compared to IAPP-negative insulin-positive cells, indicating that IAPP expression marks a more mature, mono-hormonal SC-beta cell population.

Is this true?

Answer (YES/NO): YES